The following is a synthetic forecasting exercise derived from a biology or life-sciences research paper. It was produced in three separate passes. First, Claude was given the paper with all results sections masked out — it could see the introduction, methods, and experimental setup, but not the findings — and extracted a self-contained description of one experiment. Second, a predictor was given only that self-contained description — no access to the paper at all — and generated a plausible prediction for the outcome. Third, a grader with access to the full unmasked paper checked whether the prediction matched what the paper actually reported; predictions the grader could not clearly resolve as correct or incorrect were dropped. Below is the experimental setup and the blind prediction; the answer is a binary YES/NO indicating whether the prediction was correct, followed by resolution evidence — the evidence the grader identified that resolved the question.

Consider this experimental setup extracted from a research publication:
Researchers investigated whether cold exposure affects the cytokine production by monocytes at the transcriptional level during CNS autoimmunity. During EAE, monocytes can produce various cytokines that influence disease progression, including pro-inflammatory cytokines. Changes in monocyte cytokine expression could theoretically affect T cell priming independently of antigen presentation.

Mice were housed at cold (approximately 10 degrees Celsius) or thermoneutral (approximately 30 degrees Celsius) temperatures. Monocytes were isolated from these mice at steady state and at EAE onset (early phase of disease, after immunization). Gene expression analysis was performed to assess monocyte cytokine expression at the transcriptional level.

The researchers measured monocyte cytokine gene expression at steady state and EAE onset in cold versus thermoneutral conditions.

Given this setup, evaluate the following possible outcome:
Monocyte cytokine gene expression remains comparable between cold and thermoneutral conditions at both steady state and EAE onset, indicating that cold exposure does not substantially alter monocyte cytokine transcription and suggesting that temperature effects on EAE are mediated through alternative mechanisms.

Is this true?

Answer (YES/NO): YES